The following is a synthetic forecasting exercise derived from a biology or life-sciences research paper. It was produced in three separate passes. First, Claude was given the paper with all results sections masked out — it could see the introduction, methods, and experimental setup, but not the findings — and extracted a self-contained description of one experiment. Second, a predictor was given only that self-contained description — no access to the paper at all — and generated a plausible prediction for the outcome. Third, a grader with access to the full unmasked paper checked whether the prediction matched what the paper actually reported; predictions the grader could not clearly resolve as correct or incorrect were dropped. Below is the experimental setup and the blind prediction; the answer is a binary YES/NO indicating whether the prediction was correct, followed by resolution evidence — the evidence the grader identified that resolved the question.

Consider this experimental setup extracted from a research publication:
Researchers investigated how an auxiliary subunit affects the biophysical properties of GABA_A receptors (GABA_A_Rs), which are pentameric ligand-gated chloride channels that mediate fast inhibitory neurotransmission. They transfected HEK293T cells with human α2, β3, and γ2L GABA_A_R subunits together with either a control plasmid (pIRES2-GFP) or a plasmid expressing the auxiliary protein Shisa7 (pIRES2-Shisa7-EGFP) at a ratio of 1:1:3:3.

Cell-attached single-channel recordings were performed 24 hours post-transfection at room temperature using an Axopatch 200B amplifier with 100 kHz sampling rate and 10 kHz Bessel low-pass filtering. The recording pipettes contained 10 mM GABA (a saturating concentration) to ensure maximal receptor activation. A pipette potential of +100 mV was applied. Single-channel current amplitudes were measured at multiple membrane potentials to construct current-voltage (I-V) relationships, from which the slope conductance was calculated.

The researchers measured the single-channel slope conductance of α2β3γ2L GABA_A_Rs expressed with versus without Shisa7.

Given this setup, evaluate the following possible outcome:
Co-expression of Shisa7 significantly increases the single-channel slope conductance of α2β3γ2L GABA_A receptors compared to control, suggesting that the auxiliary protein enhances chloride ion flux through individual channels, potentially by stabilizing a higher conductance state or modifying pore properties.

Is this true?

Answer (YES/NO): NO